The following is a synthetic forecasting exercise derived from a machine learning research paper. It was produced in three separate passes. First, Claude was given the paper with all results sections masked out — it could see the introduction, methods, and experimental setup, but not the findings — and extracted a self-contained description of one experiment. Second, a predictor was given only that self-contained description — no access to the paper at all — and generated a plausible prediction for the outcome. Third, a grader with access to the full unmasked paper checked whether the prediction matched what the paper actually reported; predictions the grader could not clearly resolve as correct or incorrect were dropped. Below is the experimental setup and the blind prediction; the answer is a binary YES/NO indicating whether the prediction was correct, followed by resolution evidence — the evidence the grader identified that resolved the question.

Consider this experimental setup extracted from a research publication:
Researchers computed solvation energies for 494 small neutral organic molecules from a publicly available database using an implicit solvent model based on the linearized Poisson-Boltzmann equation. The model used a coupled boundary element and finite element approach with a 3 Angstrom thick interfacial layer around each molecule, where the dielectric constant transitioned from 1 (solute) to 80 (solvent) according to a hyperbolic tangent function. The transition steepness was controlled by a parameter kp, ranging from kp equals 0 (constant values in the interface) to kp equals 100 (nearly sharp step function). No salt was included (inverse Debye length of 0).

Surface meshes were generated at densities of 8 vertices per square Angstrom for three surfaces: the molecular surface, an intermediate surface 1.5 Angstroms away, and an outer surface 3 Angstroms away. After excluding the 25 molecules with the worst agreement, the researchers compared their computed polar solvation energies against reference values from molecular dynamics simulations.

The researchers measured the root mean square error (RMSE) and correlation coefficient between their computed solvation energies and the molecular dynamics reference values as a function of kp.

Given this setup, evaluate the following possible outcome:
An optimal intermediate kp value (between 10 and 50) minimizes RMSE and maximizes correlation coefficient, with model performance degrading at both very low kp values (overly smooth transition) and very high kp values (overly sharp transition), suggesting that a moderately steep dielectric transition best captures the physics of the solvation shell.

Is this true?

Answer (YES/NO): NO